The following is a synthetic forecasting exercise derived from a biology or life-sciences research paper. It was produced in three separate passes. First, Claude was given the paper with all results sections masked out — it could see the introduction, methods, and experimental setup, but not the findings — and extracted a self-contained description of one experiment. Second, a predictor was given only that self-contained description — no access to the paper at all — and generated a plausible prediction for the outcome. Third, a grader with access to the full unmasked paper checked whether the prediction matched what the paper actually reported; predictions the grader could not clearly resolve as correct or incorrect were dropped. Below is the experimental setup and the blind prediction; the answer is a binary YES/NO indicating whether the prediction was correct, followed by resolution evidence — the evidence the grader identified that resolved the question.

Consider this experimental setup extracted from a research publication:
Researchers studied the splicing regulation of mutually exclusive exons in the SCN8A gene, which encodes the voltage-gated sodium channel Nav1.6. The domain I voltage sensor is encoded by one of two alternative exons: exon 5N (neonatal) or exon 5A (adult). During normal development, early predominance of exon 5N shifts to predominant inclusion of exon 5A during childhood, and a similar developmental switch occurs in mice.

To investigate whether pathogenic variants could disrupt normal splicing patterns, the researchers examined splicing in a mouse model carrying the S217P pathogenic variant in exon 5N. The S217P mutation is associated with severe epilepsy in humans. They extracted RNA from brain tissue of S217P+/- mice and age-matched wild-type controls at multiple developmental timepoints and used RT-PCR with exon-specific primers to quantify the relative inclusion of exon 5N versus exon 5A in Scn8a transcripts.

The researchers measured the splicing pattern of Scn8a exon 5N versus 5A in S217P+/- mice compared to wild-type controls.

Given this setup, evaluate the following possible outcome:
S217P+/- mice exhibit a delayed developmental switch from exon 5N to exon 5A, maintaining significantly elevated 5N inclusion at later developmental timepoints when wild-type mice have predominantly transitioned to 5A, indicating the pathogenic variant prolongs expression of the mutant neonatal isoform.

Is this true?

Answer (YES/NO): YES